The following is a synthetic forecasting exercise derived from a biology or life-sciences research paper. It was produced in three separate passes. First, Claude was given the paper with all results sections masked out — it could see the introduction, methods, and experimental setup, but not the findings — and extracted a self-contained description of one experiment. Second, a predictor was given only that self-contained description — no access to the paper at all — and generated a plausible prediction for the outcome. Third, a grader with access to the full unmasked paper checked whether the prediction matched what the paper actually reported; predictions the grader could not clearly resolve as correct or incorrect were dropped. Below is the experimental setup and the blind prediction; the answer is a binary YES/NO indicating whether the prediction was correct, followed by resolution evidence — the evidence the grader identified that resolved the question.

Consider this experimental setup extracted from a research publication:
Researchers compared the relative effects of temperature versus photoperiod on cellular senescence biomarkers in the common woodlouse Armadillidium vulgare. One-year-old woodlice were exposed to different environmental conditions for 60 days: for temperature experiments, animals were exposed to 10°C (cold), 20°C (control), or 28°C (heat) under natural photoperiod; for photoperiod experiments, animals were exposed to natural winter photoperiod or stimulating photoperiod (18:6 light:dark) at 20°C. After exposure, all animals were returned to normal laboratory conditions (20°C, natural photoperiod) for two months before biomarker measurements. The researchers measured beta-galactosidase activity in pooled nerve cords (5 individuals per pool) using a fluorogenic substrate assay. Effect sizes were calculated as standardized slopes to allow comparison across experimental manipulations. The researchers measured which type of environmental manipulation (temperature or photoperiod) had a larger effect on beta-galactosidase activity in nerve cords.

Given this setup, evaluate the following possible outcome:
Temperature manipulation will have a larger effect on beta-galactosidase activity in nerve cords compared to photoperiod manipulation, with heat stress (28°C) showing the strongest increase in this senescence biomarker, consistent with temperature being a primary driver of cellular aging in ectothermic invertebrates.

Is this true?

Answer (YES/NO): NO